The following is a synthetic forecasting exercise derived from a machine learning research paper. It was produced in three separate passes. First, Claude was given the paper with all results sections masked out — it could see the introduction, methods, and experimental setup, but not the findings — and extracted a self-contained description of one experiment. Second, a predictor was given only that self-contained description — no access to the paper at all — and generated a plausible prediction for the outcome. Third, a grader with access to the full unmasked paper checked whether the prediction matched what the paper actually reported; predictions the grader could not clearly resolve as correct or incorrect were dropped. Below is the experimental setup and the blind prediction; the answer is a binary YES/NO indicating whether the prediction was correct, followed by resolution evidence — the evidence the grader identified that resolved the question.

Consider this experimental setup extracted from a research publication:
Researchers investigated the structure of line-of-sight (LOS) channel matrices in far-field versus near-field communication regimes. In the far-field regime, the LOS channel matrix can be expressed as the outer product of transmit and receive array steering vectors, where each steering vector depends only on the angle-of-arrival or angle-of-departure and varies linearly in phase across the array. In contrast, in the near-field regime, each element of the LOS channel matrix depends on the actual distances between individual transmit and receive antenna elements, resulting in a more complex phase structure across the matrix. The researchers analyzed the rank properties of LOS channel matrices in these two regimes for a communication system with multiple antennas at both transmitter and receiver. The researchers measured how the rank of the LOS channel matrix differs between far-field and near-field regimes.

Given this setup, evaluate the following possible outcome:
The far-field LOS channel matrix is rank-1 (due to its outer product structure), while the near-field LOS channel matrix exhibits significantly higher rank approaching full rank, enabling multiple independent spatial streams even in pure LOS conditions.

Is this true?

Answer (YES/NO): NO